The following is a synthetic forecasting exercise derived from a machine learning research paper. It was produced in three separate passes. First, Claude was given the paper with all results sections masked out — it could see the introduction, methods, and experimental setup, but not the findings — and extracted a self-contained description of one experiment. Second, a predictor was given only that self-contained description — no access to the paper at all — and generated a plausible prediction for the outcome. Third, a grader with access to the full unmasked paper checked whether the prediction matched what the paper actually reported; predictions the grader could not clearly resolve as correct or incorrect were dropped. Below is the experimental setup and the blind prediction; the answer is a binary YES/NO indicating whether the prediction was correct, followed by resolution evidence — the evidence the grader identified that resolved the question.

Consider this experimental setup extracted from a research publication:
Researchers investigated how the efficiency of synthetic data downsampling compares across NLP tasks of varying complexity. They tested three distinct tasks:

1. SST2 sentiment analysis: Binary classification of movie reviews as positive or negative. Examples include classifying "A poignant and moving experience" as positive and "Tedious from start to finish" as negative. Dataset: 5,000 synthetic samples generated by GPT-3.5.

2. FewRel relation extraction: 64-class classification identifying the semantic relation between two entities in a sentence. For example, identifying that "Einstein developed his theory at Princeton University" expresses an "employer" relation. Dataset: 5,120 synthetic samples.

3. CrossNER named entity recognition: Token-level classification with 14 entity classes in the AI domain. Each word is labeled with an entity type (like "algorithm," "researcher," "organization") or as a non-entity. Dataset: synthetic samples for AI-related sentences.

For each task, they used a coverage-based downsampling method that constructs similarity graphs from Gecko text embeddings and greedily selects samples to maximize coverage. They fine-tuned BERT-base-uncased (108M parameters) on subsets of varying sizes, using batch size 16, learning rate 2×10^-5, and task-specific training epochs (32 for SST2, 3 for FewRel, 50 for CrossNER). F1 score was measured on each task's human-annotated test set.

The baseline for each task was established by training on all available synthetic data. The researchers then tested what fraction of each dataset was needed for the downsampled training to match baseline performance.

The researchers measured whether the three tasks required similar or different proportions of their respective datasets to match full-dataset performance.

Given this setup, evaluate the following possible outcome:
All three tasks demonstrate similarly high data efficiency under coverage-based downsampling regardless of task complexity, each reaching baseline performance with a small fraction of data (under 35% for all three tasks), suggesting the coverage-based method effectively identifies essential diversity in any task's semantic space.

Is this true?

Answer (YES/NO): YES